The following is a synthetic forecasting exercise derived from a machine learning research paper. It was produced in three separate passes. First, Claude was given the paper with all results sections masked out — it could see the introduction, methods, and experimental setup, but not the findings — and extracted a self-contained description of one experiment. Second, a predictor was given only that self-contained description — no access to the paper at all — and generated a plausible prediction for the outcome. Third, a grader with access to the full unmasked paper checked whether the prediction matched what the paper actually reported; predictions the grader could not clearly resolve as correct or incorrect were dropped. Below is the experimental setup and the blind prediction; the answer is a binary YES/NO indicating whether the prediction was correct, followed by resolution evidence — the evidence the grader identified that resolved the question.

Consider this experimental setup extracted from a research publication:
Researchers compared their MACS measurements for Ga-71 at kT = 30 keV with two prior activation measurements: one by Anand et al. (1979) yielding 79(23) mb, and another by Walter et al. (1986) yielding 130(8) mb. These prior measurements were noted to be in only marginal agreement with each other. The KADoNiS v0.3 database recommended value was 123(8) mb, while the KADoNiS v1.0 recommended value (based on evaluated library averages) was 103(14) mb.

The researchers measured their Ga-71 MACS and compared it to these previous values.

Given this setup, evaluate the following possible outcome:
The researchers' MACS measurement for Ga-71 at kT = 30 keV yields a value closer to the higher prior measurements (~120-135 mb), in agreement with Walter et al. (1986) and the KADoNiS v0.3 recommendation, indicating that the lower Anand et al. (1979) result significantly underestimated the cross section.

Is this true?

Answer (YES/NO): NO